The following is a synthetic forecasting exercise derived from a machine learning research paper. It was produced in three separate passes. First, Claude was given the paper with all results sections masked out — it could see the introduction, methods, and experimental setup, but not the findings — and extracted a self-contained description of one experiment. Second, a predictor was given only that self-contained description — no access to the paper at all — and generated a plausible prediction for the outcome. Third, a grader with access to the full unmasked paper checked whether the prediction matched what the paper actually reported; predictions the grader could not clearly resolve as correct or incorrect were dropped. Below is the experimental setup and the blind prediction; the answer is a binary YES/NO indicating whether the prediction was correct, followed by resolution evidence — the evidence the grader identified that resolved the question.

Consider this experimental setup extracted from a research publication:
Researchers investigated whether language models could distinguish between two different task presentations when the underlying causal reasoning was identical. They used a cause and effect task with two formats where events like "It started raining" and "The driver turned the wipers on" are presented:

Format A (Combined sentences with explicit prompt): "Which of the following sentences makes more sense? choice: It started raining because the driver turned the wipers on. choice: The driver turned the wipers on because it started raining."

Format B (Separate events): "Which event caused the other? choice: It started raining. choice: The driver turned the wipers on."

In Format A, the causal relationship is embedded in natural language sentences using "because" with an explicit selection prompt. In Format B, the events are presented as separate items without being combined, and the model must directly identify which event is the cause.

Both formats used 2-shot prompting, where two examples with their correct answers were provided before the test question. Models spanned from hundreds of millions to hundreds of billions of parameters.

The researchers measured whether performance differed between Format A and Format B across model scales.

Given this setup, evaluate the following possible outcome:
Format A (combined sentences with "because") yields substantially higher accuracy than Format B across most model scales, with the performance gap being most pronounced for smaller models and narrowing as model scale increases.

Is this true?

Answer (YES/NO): NO